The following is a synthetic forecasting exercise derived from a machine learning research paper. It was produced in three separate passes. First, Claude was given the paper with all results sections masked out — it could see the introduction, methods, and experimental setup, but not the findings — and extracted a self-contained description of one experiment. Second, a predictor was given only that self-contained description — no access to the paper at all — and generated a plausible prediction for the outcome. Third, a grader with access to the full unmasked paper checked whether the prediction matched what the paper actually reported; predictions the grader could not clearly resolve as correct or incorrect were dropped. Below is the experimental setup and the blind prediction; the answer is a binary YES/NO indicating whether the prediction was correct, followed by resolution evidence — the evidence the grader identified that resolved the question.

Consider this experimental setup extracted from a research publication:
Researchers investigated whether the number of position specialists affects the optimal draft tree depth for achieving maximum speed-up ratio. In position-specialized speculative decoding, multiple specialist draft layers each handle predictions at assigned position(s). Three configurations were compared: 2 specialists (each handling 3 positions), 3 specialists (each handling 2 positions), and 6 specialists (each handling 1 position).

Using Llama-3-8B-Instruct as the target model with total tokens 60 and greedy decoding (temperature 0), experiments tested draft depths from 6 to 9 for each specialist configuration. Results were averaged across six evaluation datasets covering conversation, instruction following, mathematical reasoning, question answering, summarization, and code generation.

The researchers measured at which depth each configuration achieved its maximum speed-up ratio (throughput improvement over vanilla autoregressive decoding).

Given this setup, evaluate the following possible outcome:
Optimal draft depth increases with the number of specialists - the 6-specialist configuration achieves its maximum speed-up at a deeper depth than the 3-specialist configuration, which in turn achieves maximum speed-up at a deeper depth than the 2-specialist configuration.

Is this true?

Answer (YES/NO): NO